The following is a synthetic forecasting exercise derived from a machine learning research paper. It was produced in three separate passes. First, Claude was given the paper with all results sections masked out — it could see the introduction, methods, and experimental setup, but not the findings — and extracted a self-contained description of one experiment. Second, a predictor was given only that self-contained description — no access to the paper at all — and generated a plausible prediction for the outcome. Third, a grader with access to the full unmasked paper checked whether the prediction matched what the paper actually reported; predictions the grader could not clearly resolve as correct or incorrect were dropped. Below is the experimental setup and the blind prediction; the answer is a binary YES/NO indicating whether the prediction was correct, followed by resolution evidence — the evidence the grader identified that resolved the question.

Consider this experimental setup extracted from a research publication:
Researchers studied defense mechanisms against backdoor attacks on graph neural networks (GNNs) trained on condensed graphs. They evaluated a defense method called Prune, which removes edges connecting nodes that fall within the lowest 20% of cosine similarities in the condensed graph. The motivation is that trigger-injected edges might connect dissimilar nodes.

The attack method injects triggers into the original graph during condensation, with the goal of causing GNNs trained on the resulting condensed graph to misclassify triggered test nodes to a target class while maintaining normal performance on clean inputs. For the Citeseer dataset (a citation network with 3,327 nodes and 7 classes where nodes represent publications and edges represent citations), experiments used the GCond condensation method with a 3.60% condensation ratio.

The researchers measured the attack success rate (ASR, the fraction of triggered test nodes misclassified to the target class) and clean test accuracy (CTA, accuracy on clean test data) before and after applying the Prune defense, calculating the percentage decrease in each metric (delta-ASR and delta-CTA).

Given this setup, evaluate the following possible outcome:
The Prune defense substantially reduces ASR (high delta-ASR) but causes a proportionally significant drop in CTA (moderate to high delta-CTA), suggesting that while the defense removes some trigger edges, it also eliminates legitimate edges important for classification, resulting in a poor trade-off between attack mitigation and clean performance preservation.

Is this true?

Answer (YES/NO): NO